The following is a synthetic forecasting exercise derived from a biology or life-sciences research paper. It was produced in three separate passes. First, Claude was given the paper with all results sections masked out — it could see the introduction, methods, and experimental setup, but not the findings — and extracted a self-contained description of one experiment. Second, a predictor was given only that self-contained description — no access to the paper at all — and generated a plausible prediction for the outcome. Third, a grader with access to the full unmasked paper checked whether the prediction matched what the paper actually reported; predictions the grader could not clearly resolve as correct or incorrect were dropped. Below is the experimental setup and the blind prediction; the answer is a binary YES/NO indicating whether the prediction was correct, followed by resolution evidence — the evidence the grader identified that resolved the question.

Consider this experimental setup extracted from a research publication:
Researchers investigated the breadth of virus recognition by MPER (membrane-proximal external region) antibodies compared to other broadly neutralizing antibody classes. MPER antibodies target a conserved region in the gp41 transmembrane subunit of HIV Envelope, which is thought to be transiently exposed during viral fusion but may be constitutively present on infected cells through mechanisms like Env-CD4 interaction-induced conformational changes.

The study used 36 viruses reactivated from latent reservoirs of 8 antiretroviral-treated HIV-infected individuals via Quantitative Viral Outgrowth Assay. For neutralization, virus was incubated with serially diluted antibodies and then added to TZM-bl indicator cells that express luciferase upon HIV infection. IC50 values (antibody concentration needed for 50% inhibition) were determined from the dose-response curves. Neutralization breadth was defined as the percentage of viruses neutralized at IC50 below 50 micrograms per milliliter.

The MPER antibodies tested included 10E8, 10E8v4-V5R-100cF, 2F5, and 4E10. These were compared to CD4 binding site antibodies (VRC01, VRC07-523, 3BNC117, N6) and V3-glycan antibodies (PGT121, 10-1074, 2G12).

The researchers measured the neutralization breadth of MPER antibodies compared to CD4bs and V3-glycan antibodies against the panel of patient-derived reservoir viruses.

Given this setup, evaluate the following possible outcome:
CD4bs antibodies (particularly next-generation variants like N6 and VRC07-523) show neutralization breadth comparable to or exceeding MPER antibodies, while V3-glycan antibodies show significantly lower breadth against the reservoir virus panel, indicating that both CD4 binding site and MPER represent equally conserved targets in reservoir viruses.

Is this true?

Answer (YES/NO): YES